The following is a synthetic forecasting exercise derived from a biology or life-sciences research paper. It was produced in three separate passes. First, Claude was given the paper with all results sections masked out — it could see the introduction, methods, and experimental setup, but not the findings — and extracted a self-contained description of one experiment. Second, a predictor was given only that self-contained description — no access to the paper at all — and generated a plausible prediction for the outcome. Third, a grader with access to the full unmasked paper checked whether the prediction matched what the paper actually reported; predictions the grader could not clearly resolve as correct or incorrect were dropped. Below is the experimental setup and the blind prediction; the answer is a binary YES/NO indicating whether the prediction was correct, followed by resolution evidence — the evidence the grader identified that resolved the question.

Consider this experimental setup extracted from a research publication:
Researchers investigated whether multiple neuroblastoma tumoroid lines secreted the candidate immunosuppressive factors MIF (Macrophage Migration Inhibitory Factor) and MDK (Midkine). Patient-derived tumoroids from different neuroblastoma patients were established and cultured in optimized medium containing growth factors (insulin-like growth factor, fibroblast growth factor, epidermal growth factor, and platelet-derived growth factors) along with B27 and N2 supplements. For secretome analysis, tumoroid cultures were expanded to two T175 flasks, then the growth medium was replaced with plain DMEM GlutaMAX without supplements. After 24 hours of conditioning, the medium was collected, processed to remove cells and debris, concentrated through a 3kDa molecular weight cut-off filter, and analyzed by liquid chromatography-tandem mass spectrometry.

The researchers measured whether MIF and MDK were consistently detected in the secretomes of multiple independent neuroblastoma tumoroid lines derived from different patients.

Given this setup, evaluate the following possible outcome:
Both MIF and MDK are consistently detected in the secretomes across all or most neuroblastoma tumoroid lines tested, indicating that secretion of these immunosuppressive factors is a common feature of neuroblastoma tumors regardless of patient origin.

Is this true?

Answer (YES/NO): YES